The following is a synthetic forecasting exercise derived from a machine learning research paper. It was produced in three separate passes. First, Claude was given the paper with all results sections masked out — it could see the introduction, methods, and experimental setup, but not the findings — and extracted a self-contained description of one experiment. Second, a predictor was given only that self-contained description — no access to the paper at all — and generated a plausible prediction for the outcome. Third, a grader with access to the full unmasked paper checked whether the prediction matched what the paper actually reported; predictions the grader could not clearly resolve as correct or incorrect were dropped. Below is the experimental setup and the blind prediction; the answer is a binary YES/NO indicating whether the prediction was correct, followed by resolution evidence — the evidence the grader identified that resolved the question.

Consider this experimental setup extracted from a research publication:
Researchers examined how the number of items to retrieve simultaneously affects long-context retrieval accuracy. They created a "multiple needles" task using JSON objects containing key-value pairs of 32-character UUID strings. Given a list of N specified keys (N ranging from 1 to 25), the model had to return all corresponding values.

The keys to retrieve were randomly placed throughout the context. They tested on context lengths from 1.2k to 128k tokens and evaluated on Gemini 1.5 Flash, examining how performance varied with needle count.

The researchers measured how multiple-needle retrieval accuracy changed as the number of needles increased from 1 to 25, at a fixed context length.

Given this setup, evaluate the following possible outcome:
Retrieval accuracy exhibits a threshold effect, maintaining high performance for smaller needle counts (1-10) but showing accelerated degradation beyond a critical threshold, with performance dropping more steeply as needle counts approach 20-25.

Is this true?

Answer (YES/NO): NO